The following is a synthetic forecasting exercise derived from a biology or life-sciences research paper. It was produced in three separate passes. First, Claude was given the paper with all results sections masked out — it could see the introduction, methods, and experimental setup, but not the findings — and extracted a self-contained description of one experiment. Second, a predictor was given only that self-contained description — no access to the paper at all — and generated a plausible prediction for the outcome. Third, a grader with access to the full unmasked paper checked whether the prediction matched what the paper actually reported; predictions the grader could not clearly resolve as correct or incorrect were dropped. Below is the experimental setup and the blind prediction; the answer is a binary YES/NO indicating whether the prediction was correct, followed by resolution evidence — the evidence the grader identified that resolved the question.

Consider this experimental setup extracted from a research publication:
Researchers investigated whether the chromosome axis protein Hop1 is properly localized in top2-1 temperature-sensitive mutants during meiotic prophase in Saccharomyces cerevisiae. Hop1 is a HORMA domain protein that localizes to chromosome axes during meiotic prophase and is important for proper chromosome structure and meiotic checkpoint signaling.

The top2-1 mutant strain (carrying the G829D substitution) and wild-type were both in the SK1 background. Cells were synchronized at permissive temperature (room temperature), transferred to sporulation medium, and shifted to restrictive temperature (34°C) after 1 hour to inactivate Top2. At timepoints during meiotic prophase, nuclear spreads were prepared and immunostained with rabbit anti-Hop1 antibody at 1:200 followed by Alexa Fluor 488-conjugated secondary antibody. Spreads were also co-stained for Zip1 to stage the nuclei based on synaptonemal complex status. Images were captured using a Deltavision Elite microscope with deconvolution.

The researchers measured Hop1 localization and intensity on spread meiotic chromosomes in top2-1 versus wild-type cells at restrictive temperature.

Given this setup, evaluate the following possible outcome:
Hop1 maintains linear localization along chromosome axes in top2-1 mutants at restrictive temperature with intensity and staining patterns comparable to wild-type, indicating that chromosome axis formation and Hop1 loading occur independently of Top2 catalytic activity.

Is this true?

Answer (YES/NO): NO